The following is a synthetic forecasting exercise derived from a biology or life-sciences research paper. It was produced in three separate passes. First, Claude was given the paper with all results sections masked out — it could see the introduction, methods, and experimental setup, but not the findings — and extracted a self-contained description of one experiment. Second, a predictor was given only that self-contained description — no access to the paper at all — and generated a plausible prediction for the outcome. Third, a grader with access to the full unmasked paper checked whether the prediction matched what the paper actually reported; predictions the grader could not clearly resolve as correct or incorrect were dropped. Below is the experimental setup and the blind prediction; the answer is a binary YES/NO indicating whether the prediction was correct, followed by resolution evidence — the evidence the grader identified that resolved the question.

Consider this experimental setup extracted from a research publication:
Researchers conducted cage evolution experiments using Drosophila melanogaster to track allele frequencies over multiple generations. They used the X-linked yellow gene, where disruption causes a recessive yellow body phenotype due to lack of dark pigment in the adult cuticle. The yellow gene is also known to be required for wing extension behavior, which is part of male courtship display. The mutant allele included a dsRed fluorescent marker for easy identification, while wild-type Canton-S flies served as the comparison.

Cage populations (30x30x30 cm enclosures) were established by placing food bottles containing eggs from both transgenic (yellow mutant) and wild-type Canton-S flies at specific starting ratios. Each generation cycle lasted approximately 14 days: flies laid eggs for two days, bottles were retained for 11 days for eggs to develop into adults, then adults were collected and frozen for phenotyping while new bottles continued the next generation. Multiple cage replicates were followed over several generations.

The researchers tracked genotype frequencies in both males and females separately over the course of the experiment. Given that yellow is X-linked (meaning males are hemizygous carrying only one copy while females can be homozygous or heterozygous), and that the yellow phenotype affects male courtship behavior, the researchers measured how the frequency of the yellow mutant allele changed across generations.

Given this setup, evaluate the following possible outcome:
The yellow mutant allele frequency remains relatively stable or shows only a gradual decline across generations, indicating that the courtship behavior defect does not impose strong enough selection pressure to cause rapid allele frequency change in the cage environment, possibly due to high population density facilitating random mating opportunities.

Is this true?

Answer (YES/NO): NO